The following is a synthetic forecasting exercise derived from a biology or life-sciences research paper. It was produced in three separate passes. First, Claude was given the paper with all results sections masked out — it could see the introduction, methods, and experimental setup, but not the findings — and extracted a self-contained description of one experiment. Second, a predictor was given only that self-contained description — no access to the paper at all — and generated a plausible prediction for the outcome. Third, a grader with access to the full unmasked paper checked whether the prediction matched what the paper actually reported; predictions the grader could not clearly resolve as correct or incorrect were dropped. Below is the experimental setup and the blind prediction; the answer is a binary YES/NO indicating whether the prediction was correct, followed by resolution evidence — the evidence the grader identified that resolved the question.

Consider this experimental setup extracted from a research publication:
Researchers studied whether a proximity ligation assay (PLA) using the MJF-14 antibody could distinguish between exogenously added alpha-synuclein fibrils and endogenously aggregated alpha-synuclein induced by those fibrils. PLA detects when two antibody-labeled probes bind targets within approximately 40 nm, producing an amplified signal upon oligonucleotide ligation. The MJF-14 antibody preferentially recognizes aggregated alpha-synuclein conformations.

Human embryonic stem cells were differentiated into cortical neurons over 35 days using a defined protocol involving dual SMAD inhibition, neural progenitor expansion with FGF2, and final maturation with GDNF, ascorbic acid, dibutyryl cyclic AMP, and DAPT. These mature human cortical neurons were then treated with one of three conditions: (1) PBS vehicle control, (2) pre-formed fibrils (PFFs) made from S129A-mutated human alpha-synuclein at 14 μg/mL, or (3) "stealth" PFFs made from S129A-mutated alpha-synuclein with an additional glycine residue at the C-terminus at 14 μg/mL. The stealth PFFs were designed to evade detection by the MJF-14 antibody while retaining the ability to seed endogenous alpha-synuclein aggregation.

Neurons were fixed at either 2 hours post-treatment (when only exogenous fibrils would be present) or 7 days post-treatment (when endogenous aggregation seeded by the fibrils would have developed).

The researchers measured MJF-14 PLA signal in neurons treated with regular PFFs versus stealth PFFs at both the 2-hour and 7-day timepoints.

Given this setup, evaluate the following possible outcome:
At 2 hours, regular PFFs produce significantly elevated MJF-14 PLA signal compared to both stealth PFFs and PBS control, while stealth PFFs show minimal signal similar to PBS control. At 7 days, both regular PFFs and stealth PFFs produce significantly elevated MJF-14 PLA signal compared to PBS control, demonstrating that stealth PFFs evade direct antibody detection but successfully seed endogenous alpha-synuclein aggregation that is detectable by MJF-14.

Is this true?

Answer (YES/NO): YES